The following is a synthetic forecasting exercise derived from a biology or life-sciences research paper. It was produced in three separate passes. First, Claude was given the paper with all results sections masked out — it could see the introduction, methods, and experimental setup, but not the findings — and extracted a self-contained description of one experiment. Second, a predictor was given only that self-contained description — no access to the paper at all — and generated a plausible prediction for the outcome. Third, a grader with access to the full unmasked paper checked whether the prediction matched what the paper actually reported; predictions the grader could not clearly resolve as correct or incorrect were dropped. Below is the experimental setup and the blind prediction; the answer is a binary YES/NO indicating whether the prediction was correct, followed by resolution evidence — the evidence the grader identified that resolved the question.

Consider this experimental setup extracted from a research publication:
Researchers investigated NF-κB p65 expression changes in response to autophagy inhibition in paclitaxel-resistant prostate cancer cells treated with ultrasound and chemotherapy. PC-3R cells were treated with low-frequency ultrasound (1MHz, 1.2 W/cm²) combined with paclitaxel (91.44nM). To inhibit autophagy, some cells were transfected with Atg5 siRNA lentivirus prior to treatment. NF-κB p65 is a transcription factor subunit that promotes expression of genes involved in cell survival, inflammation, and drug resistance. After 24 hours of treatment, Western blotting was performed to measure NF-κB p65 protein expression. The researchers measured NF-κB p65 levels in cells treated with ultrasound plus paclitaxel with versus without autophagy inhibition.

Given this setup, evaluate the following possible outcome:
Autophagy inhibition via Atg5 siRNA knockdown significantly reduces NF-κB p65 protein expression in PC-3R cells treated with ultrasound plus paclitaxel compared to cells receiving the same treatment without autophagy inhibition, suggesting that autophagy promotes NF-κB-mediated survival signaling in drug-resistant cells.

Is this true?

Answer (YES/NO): YES